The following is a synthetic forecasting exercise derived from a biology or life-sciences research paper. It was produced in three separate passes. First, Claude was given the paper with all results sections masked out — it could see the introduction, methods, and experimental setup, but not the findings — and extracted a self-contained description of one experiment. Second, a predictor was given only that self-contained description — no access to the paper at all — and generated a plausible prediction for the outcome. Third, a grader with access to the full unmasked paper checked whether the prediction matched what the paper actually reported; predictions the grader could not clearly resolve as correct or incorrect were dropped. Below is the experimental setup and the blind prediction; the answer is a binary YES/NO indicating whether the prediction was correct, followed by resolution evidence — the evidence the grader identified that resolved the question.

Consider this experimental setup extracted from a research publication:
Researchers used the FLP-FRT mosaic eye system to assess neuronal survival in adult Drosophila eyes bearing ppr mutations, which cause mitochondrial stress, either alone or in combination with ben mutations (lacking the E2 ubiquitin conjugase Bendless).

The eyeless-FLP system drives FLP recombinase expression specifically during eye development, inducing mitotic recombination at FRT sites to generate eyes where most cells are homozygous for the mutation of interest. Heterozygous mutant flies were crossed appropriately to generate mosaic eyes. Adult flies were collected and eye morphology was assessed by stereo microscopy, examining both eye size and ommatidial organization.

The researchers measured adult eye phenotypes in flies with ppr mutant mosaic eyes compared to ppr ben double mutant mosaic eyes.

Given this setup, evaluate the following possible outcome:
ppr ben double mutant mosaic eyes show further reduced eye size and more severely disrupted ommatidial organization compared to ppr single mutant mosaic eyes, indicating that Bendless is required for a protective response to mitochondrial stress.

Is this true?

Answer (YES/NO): YES